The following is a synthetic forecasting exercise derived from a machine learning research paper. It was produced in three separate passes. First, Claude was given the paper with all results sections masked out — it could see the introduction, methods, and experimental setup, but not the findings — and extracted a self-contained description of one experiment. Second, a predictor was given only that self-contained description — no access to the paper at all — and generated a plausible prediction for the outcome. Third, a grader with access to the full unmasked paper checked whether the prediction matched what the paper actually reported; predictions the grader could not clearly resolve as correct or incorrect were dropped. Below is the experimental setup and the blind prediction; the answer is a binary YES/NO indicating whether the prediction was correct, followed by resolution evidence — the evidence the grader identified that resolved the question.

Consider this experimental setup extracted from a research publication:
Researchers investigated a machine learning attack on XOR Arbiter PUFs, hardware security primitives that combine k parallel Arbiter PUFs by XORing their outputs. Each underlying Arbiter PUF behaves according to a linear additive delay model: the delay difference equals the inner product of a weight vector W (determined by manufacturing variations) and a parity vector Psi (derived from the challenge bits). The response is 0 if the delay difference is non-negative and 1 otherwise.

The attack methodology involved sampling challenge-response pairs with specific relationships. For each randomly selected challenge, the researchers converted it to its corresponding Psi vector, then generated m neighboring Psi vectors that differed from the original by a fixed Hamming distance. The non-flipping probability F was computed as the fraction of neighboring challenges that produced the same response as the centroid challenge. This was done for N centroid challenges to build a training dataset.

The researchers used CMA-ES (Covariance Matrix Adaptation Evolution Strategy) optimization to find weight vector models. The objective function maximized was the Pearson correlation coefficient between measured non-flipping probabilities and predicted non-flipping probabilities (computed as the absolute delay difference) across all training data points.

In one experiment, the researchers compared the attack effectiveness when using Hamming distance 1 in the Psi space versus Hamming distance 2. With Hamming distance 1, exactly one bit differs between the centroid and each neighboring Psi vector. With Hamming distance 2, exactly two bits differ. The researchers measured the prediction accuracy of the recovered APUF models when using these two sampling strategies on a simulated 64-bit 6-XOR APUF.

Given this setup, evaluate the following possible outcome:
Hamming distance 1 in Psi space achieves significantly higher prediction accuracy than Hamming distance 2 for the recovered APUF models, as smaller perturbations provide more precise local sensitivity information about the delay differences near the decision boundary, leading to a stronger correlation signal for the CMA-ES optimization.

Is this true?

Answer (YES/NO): YES